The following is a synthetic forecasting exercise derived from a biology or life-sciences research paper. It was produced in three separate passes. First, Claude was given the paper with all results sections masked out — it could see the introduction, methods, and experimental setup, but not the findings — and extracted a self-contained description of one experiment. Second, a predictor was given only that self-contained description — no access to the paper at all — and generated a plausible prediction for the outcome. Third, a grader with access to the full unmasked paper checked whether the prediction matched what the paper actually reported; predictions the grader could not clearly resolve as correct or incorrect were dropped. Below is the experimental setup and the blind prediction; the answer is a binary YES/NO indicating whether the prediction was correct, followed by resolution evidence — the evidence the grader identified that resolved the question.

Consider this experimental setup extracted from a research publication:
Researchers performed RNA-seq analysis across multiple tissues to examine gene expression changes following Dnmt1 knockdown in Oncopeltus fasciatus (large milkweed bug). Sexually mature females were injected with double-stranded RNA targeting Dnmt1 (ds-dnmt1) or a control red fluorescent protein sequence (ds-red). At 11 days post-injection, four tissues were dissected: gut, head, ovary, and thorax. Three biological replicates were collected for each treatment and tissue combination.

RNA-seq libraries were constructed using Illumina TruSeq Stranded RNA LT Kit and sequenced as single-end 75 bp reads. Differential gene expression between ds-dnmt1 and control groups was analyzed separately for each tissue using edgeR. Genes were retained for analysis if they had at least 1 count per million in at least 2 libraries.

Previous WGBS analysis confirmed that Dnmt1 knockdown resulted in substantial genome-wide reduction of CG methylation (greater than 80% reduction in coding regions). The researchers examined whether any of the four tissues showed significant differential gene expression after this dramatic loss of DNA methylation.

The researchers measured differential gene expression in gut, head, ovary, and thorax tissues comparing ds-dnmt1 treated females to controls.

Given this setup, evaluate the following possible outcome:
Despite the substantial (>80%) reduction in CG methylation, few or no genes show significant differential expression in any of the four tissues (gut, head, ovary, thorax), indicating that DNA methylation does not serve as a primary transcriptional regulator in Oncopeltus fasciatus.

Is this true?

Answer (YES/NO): YES